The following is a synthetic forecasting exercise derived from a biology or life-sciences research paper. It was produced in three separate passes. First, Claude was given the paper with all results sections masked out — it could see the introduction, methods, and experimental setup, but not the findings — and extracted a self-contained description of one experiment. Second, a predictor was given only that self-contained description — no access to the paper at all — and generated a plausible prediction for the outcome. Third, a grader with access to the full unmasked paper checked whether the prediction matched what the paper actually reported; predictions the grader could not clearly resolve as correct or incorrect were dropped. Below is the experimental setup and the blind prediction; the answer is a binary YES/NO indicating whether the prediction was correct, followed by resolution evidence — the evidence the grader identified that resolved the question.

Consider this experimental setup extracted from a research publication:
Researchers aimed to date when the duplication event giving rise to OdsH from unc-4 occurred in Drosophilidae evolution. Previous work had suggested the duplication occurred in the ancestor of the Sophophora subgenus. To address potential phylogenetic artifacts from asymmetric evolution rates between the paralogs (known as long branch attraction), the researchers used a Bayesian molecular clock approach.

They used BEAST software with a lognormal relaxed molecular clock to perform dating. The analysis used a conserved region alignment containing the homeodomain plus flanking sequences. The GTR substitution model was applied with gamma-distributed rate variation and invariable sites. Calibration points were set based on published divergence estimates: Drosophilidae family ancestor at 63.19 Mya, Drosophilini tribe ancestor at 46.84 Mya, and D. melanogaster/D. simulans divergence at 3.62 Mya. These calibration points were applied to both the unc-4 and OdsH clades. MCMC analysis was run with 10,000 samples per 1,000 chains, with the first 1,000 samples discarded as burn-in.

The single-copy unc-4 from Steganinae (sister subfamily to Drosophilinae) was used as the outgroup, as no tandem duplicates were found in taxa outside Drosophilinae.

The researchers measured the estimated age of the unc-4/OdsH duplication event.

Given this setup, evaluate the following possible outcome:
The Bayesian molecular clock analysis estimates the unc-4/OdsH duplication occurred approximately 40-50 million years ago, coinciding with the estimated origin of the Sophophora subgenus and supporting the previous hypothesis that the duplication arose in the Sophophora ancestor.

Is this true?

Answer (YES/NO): NO